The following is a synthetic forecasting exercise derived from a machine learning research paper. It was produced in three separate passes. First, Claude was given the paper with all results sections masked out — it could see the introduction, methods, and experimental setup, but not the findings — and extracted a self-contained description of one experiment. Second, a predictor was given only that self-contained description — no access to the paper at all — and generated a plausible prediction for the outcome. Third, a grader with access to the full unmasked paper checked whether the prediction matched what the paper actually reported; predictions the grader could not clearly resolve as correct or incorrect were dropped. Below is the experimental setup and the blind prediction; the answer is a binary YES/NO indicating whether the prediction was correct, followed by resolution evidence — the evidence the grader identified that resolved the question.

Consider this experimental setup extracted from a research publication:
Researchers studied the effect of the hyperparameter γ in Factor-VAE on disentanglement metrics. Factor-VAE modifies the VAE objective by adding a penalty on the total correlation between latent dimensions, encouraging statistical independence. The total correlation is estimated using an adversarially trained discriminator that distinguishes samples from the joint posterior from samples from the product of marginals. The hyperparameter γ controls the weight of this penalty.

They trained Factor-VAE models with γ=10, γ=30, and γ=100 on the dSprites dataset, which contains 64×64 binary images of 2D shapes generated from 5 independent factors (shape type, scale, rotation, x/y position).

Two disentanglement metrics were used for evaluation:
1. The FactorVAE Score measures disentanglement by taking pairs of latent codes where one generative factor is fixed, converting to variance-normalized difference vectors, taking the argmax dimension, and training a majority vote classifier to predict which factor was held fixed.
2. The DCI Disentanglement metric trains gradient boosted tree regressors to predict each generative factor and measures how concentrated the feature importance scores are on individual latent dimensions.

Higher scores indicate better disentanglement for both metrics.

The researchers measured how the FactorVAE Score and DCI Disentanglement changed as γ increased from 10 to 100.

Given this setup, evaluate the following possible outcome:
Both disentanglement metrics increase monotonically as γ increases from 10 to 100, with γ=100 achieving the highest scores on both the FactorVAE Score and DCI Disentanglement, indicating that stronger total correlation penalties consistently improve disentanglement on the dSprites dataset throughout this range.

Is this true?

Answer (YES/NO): NO